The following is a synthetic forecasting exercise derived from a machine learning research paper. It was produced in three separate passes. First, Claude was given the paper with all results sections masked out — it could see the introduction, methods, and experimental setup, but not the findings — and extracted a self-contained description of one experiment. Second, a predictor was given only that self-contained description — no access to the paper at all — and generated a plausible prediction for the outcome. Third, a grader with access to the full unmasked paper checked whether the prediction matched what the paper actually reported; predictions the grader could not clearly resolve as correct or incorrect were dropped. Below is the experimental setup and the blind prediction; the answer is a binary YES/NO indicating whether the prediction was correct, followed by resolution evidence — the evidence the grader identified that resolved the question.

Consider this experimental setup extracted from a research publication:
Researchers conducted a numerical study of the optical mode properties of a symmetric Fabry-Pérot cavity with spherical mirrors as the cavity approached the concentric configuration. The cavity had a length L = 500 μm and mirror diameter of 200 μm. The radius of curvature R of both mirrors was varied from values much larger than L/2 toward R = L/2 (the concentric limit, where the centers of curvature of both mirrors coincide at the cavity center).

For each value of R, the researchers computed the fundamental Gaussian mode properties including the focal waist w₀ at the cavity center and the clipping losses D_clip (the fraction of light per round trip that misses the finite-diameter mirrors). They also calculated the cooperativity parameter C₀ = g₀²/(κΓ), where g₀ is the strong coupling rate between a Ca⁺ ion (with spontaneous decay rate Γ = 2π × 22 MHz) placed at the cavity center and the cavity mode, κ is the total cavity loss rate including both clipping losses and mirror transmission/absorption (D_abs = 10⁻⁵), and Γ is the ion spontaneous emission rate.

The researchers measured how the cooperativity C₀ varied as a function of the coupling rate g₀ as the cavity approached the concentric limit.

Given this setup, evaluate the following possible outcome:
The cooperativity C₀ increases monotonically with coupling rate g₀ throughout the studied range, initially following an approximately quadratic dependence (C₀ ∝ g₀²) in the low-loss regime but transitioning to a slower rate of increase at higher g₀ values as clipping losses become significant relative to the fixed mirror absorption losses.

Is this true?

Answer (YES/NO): NO